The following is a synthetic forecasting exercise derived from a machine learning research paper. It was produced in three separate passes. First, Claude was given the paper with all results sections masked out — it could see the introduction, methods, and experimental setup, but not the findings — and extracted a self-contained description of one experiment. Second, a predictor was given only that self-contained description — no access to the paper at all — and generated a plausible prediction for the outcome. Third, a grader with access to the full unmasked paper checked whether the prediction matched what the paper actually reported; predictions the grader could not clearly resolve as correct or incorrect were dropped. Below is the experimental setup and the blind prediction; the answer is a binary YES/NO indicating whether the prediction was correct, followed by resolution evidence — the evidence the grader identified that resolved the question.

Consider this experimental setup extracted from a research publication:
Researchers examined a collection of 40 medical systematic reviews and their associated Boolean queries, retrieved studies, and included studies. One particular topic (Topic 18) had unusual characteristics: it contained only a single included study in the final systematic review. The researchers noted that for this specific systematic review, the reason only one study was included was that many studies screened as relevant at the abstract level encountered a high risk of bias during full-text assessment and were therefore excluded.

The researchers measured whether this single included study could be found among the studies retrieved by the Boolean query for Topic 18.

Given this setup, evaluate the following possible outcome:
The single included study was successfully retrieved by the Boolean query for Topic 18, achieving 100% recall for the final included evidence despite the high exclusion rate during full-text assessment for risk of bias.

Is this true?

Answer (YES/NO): NO